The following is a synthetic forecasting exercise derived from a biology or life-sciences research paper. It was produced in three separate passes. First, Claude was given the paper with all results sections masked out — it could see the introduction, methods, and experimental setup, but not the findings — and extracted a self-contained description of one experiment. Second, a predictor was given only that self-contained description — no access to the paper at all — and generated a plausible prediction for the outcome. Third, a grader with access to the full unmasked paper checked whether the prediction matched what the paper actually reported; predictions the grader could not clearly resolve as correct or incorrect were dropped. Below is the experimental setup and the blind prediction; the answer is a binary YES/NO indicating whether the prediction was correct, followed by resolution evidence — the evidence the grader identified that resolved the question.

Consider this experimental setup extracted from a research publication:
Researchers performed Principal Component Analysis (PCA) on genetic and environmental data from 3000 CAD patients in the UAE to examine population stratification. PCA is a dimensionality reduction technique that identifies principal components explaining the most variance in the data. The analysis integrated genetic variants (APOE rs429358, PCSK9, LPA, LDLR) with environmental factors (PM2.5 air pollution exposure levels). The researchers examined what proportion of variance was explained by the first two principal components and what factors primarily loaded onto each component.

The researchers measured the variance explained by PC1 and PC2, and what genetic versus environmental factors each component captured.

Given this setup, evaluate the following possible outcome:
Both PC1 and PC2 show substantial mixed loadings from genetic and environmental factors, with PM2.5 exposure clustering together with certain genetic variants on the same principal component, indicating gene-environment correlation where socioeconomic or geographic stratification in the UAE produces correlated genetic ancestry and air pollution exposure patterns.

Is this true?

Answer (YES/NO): NO